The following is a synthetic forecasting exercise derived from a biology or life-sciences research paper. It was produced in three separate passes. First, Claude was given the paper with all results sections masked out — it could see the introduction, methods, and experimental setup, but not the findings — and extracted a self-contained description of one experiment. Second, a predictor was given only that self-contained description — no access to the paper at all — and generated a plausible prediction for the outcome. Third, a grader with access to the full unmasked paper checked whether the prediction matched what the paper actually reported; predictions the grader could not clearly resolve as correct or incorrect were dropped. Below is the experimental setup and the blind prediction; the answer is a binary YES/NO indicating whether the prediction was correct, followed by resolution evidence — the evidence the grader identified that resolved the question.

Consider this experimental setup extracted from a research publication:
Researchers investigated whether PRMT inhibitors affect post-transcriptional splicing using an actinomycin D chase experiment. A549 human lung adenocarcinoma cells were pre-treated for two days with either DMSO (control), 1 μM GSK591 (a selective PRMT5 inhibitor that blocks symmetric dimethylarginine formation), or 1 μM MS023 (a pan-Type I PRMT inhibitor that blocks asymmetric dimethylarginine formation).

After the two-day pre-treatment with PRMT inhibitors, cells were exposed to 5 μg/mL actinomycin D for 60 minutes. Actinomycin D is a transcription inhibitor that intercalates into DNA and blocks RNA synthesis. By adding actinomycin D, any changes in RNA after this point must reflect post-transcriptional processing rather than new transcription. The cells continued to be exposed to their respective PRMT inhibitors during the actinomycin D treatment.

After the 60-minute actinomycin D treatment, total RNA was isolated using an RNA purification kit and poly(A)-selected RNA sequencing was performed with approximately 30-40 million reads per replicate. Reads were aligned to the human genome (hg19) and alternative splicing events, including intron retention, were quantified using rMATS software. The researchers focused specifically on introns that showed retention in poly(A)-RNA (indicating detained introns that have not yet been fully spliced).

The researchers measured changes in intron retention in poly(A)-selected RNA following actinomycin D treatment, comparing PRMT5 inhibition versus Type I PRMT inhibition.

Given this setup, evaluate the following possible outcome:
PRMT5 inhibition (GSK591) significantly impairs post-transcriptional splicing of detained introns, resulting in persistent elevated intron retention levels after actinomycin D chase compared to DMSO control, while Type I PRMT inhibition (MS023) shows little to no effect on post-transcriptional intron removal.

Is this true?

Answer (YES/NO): NO